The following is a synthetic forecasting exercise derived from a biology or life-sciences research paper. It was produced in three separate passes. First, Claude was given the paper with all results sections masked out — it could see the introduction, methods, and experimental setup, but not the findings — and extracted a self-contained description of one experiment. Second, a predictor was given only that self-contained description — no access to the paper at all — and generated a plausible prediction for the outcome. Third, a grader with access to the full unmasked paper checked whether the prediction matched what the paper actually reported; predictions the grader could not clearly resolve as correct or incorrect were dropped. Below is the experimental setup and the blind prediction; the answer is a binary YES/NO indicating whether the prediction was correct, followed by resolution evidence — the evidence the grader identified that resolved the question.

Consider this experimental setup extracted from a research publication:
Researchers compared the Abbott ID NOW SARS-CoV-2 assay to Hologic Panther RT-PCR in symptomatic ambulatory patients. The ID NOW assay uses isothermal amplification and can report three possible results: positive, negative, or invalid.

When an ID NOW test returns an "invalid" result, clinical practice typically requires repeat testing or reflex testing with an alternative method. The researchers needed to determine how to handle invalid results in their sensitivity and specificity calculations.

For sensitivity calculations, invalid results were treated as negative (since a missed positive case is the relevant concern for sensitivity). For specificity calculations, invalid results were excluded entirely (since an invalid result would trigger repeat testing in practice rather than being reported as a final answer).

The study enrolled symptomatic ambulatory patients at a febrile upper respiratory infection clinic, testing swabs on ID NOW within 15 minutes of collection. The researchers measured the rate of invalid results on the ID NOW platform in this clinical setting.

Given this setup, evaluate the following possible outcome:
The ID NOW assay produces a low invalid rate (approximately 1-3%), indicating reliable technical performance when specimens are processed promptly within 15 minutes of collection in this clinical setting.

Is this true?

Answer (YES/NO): YES